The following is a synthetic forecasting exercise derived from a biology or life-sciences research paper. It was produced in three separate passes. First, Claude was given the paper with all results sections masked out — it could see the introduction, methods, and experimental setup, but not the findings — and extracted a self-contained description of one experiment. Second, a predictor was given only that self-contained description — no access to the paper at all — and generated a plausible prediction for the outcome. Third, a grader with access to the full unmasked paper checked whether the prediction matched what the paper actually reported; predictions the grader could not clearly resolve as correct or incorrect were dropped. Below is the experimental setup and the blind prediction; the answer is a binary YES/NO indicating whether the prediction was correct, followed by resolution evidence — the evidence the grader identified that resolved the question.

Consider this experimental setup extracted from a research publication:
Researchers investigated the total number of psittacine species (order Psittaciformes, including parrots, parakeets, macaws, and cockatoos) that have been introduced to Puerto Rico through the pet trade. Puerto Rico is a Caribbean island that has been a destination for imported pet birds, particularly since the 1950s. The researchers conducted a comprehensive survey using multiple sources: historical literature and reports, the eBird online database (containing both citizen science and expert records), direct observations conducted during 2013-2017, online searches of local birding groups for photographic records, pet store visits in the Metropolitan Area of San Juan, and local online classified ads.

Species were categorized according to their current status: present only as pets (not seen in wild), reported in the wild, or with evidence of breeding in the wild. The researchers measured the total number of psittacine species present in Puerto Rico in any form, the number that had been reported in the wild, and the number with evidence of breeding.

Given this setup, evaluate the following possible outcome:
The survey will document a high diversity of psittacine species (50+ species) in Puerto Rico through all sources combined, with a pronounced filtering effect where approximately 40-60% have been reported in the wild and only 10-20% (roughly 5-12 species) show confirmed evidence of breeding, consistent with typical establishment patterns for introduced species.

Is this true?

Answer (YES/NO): NO